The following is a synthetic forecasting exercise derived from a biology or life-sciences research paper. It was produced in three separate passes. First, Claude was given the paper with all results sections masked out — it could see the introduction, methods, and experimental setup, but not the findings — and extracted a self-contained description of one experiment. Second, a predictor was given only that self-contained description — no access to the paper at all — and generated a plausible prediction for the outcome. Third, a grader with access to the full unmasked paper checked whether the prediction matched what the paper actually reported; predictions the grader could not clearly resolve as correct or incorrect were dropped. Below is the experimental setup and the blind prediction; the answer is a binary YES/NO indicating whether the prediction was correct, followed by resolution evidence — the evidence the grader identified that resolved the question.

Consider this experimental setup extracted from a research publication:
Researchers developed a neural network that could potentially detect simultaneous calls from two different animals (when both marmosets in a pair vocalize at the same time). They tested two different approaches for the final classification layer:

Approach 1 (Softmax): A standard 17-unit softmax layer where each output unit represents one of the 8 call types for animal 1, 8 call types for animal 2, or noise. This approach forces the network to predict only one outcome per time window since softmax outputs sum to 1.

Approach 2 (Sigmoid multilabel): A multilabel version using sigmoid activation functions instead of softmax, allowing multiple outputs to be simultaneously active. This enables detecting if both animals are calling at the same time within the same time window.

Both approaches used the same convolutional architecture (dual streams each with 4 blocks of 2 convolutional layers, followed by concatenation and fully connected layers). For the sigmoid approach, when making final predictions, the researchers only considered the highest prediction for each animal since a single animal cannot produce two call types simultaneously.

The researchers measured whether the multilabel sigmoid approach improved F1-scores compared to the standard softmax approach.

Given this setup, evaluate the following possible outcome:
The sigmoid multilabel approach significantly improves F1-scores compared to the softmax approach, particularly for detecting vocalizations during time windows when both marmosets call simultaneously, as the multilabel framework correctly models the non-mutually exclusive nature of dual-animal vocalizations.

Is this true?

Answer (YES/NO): NO